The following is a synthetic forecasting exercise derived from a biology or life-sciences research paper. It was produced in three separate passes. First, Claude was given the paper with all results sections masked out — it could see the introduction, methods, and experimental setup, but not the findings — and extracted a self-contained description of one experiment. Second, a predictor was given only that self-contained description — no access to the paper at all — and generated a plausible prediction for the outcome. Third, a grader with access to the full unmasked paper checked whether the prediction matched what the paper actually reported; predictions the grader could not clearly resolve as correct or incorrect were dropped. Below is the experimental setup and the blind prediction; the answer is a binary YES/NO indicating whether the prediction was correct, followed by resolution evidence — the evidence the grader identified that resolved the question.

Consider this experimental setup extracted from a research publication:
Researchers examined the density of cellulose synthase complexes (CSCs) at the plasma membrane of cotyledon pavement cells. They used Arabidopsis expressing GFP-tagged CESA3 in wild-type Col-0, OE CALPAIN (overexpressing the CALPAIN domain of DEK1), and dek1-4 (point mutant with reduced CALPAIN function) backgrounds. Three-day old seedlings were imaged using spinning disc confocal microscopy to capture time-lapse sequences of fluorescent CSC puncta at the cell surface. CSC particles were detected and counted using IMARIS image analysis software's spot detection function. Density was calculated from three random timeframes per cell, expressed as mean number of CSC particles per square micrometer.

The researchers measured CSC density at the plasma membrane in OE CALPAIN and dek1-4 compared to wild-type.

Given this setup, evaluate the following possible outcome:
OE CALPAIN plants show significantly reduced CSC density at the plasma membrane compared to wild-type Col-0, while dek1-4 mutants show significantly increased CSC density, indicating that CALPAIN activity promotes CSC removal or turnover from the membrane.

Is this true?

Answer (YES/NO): NO